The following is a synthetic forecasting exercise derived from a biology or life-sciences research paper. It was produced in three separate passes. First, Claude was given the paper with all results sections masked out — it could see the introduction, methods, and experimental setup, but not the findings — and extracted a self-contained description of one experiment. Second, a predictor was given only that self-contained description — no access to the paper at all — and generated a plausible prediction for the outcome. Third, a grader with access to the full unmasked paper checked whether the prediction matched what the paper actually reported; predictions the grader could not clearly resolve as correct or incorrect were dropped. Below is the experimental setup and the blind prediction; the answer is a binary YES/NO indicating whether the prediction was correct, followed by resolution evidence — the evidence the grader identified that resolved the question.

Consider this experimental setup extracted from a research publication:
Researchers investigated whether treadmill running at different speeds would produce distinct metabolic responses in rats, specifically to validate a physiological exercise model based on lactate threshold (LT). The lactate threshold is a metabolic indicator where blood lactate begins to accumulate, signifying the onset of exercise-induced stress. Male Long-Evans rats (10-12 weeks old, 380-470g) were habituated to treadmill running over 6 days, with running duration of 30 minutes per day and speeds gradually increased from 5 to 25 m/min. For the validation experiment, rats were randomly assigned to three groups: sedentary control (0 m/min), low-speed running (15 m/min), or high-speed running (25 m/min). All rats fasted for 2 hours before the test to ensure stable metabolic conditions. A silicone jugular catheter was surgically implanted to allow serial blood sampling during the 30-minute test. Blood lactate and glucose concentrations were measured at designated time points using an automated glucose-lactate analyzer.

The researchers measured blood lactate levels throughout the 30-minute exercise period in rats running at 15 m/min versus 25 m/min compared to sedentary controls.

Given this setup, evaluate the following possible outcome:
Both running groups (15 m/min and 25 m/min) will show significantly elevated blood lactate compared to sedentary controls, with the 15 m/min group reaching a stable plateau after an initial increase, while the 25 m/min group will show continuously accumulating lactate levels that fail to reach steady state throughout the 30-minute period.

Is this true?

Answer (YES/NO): NO